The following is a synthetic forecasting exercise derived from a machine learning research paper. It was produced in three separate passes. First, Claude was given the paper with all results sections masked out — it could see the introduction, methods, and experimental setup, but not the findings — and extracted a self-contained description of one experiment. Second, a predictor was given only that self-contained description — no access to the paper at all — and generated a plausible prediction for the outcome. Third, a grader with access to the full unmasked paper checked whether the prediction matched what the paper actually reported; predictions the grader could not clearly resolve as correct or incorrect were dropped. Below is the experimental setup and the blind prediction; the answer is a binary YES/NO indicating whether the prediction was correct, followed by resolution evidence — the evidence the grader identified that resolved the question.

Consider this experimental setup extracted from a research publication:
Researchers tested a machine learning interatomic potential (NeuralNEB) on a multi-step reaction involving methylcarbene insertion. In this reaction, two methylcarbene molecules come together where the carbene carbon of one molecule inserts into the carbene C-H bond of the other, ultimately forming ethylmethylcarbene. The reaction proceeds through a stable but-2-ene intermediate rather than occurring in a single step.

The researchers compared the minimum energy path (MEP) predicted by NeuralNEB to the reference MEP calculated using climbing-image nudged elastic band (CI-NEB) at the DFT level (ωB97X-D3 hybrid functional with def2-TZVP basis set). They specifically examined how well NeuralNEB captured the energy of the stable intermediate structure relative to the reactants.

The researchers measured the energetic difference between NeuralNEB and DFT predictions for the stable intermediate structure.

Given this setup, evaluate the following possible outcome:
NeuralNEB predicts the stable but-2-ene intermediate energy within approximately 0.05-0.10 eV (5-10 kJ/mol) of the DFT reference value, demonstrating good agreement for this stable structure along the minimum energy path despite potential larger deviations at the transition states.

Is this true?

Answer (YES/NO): NO